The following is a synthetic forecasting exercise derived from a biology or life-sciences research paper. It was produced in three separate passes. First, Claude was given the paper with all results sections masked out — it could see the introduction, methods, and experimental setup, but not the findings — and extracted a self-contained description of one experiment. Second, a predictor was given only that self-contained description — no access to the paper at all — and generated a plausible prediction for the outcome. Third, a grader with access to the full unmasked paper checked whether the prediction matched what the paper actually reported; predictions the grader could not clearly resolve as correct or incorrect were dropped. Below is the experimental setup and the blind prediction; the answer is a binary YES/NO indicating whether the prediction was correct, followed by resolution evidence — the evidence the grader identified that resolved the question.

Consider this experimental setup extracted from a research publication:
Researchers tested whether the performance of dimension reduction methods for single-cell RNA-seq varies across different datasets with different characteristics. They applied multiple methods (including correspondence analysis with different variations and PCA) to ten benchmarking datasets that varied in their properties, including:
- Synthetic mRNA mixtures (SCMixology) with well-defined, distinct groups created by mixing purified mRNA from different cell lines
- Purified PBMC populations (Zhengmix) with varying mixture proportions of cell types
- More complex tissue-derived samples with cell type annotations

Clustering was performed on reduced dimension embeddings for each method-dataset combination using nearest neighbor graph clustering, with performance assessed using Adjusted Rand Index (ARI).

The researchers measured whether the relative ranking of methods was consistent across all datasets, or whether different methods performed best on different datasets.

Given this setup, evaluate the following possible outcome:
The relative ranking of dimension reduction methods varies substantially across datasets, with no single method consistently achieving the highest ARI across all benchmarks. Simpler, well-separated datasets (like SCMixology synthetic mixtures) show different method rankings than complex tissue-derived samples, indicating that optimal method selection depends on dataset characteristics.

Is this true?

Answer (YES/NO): NO